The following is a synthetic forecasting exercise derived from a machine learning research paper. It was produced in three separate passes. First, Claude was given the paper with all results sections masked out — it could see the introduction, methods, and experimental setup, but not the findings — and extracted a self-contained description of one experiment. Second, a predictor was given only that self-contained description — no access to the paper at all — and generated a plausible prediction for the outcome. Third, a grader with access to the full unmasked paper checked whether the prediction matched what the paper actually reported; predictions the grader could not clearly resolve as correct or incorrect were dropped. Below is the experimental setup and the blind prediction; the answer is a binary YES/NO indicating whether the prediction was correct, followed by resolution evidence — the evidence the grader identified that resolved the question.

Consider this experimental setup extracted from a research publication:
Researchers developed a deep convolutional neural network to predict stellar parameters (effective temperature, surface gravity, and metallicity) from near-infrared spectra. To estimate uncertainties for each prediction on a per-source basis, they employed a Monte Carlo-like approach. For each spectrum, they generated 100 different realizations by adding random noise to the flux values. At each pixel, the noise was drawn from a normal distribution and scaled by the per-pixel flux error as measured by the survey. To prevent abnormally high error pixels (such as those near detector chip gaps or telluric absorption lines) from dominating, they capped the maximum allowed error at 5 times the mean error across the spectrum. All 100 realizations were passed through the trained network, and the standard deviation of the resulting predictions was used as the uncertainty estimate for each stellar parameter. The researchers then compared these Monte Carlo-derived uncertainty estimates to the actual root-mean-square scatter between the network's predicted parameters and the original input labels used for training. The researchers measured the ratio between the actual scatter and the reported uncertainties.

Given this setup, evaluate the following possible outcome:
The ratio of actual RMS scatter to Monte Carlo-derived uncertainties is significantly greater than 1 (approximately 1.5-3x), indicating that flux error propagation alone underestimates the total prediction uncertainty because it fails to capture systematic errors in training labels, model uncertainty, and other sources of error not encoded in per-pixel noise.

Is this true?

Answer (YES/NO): NO